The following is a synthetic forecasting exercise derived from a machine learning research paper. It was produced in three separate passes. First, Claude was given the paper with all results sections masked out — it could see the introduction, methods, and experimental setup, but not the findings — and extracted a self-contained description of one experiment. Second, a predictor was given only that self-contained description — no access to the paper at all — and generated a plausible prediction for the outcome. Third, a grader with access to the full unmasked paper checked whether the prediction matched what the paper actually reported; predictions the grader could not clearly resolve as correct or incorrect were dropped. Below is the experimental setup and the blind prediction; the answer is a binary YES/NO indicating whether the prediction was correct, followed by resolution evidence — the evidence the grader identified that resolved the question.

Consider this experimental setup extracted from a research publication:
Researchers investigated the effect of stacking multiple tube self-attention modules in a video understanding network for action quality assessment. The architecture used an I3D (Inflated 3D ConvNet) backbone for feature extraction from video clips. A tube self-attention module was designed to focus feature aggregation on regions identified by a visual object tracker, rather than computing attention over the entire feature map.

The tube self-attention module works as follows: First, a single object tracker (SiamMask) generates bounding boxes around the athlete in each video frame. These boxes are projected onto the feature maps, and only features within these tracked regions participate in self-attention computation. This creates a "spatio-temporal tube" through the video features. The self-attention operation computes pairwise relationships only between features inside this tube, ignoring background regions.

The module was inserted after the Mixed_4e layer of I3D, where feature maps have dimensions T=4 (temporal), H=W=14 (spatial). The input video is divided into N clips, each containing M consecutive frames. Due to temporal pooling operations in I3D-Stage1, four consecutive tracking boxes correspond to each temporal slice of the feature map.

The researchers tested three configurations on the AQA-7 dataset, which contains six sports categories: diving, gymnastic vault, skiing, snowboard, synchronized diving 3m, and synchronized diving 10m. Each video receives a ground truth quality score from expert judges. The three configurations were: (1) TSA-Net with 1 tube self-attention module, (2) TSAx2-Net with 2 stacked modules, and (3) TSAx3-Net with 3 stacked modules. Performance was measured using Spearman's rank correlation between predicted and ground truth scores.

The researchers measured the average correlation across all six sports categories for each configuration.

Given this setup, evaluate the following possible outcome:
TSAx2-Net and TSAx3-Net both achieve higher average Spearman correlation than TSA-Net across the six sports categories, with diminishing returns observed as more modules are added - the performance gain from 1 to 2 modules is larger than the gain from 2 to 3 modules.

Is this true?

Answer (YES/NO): NO